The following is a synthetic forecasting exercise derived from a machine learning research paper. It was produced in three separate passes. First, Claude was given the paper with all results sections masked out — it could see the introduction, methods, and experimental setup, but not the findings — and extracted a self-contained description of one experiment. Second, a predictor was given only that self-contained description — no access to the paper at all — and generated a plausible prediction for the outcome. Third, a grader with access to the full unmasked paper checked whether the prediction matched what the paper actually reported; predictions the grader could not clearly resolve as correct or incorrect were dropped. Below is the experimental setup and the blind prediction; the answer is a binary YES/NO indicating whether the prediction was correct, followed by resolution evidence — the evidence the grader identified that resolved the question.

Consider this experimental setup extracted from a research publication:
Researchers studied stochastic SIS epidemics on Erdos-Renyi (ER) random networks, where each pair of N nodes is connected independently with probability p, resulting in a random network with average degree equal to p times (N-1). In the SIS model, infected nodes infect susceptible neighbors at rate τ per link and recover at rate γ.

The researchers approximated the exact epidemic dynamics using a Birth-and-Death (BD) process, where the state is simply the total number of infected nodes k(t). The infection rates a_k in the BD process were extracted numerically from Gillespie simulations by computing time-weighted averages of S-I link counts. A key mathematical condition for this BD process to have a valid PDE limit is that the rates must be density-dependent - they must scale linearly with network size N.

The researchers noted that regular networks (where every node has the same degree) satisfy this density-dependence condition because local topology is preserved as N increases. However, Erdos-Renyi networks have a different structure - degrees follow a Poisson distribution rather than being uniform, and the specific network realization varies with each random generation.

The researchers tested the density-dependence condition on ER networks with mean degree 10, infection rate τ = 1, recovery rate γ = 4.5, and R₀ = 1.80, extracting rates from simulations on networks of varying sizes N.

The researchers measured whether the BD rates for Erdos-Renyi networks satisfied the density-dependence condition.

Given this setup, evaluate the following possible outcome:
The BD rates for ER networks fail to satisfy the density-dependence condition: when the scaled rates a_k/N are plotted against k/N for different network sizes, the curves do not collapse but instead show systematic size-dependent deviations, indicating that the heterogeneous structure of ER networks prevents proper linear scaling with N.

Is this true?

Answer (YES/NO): NO